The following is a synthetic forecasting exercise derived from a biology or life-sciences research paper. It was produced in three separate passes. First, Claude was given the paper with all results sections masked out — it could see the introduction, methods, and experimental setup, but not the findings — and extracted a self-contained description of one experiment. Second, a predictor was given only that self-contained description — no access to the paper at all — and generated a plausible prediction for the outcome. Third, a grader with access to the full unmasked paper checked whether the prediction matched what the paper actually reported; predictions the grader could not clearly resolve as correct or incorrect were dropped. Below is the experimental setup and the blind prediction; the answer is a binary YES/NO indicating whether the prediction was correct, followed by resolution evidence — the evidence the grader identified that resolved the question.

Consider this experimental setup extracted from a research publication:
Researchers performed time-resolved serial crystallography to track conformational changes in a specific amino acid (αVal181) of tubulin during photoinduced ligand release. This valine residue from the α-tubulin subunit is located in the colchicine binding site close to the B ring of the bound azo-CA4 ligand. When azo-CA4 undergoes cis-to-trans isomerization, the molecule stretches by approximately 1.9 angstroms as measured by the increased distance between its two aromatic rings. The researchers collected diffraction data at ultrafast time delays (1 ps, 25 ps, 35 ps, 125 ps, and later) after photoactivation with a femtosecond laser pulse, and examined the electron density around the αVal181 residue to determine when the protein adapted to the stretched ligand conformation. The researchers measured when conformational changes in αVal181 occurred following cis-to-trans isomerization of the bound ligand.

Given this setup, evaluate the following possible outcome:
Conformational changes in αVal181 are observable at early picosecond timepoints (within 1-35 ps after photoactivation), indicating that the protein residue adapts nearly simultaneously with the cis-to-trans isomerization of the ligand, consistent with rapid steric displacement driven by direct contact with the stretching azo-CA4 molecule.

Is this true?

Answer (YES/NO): YES